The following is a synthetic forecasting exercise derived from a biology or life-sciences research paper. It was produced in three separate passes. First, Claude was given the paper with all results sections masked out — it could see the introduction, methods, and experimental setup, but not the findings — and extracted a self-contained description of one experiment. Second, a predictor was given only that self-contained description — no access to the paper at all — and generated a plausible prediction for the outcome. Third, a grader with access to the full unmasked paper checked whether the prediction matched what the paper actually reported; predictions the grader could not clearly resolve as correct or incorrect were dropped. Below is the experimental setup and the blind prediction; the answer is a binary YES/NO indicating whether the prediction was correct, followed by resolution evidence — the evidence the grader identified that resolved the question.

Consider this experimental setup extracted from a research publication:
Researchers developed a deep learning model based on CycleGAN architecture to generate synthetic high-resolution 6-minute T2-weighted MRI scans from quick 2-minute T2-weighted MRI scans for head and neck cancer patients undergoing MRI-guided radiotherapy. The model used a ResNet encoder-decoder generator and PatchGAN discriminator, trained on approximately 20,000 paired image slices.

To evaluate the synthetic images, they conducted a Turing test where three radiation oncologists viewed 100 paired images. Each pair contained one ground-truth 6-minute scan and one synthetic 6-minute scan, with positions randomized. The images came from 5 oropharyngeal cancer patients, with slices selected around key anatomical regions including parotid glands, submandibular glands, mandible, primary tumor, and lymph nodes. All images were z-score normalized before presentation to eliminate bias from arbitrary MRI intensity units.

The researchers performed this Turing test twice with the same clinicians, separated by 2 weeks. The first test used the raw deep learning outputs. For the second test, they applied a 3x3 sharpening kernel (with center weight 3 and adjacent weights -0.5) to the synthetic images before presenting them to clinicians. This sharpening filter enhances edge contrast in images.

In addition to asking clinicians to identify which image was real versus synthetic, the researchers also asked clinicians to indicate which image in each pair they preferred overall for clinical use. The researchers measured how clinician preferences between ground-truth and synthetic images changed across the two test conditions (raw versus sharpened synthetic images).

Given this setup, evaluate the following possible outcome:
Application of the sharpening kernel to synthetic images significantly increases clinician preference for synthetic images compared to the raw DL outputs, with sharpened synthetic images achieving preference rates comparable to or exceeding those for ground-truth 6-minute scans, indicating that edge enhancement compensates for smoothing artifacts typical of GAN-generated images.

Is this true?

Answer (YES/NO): YES